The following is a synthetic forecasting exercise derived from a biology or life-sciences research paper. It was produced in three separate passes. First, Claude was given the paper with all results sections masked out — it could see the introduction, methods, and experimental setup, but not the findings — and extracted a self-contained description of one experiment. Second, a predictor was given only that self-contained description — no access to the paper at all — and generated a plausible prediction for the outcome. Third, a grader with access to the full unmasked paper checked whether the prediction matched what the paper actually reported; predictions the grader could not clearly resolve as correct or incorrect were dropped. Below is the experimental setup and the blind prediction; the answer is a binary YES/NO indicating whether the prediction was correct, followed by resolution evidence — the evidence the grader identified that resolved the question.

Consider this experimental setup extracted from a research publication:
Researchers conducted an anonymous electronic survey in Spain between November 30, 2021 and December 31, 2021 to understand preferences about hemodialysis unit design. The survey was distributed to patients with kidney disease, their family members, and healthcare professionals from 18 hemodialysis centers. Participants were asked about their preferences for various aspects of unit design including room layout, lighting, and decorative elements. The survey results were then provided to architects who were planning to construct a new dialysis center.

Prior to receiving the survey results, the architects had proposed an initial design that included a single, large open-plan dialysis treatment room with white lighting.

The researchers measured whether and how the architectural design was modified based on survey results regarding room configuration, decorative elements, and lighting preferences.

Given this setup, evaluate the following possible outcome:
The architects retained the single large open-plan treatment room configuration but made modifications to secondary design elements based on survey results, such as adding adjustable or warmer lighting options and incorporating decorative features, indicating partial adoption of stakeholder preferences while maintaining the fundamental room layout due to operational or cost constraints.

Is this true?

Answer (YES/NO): NO